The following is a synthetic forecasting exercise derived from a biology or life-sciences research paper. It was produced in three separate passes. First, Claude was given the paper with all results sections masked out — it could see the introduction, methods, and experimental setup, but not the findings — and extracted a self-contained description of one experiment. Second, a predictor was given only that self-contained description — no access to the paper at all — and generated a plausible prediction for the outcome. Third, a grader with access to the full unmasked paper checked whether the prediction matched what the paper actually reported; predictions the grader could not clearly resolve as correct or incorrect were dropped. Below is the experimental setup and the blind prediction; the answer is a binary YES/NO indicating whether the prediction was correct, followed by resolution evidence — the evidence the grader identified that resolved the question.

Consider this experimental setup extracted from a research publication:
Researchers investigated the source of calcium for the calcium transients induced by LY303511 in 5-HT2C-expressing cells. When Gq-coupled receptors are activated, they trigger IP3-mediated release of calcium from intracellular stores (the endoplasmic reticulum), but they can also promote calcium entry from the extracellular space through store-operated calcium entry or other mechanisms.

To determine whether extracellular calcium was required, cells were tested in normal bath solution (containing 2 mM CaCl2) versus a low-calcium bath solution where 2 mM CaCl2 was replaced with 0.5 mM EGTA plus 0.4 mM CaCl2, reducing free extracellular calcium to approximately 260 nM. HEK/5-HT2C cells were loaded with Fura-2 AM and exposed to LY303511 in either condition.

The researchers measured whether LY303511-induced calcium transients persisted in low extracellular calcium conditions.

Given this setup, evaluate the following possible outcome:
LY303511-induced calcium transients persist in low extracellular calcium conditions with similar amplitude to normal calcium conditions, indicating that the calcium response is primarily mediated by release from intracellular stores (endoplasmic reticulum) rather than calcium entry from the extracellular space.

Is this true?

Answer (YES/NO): YES